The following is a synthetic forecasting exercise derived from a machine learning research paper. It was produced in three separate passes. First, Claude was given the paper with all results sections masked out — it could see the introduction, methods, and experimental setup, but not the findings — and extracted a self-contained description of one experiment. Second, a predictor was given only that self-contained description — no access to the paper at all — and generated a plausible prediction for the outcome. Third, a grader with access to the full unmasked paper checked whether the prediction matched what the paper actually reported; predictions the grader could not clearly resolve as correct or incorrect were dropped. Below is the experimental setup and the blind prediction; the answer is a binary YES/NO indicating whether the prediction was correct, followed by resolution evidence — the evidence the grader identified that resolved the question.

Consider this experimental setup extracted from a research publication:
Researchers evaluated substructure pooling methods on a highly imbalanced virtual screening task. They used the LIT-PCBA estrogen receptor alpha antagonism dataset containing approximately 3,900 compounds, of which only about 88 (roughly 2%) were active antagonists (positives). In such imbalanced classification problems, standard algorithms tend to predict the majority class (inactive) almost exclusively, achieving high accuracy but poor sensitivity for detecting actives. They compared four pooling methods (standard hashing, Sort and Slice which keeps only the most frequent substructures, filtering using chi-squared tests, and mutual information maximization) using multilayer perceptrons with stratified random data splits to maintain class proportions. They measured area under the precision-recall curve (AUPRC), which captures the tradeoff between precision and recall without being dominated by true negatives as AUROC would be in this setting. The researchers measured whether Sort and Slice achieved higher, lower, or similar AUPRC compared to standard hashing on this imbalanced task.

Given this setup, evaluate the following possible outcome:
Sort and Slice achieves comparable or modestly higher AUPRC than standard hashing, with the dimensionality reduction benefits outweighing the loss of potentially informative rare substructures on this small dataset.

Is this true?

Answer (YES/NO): YES